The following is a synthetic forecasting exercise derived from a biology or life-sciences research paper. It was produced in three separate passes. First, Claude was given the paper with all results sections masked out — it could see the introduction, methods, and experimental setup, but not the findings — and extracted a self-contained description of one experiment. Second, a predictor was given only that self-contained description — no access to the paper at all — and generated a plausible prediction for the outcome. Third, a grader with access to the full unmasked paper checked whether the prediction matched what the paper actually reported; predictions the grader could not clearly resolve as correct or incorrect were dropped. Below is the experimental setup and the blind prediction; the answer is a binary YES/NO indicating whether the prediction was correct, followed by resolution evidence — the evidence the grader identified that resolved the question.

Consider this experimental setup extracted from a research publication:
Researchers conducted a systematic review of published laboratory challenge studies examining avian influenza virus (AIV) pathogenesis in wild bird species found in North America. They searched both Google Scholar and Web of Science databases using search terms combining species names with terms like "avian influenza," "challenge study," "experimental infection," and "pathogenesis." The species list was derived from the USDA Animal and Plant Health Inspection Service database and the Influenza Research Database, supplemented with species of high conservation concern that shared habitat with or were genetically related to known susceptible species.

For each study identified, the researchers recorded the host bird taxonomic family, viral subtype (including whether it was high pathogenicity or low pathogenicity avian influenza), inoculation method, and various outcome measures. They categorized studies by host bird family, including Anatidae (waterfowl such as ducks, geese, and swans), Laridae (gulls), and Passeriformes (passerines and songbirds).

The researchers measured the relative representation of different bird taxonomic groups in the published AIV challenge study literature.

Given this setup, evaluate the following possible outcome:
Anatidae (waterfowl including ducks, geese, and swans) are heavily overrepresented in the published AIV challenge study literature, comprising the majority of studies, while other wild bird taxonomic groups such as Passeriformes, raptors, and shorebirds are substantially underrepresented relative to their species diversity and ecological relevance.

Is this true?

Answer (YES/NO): YES